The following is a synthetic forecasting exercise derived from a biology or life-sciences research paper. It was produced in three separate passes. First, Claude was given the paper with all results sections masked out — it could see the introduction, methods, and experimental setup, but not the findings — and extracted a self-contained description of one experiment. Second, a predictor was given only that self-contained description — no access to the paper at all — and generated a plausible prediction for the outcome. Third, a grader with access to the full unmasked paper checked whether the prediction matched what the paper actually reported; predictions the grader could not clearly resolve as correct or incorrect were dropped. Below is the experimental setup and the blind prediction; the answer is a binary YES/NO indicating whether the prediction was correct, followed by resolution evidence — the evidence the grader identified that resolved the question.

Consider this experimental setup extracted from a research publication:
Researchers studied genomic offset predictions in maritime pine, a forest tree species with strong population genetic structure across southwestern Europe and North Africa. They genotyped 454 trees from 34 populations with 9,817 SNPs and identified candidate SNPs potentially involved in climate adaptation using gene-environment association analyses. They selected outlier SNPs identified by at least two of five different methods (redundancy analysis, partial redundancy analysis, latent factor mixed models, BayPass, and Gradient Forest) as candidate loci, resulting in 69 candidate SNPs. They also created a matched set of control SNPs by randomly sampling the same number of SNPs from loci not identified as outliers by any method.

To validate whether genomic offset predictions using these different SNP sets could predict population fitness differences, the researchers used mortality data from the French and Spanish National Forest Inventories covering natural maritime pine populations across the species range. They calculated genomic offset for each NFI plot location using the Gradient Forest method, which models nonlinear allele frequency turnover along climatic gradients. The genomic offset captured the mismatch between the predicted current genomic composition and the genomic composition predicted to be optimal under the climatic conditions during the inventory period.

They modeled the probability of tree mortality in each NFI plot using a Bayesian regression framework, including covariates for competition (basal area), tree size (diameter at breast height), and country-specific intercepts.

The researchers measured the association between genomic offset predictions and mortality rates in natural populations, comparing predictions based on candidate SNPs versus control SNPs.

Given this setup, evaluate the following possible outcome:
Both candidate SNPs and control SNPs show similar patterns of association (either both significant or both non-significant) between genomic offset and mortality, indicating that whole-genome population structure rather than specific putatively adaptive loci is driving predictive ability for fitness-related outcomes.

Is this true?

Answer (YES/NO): NO